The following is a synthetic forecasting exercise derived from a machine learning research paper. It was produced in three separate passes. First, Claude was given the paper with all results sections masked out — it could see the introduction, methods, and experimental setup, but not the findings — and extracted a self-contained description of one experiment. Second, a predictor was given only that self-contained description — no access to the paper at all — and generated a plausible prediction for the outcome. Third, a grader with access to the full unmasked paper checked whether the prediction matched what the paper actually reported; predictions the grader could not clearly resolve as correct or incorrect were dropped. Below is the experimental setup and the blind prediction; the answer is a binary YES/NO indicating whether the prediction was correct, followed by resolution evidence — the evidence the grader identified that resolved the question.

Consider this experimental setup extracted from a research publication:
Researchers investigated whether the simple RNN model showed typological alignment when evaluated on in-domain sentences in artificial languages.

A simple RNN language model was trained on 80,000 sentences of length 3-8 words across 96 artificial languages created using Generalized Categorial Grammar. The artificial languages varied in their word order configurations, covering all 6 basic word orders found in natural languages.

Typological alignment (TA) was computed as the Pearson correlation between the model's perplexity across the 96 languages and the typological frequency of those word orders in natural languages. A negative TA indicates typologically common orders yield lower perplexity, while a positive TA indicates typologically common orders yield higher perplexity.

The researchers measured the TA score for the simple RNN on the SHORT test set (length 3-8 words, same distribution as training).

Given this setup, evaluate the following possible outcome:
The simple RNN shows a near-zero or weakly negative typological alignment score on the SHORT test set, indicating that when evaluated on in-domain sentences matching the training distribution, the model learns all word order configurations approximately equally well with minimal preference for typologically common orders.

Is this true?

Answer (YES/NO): NO